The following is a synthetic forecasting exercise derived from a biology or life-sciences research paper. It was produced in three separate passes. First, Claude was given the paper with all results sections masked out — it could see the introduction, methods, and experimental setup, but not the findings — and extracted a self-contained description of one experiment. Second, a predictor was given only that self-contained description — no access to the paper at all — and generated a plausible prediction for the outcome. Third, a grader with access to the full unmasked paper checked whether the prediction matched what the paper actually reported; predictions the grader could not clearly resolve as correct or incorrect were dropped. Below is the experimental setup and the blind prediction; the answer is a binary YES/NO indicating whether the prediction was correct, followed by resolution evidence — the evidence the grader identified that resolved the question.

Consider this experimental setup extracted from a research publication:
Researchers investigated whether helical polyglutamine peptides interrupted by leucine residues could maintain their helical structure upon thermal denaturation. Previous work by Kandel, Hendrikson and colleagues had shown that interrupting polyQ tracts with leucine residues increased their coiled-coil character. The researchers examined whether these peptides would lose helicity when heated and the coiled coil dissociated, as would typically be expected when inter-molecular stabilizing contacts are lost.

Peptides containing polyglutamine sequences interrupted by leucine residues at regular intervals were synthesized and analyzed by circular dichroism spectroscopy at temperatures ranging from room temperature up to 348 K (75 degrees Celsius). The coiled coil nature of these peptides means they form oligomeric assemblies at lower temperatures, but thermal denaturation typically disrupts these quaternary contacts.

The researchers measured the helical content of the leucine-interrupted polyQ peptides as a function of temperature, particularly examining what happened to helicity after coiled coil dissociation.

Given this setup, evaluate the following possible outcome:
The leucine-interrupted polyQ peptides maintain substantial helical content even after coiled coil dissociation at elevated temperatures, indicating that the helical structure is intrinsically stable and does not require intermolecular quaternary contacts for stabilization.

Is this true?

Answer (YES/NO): YES